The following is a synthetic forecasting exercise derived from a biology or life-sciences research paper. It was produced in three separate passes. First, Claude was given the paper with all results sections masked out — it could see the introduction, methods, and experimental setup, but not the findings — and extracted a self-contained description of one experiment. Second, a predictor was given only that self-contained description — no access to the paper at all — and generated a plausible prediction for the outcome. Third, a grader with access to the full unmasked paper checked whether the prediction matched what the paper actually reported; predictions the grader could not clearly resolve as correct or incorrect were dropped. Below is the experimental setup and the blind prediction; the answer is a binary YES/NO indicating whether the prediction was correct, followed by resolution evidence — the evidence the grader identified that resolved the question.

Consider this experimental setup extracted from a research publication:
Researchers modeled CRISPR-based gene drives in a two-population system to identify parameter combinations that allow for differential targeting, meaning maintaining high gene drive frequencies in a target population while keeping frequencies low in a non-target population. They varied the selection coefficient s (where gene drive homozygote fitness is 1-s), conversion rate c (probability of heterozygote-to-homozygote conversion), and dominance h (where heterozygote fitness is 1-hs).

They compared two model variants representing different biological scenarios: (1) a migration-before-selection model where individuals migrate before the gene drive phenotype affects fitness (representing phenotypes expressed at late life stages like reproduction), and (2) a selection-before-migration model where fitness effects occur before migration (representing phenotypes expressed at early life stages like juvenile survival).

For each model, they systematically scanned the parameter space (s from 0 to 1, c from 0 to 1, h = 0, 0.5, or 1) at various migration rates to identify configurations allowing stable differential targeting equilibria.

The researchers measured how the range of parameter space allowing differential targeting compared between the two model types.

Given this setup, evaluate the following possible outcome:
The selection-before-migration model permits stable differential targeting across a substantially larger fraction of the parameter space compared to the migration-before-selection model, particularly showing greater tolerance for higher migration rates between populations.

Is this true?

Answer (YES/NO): NO